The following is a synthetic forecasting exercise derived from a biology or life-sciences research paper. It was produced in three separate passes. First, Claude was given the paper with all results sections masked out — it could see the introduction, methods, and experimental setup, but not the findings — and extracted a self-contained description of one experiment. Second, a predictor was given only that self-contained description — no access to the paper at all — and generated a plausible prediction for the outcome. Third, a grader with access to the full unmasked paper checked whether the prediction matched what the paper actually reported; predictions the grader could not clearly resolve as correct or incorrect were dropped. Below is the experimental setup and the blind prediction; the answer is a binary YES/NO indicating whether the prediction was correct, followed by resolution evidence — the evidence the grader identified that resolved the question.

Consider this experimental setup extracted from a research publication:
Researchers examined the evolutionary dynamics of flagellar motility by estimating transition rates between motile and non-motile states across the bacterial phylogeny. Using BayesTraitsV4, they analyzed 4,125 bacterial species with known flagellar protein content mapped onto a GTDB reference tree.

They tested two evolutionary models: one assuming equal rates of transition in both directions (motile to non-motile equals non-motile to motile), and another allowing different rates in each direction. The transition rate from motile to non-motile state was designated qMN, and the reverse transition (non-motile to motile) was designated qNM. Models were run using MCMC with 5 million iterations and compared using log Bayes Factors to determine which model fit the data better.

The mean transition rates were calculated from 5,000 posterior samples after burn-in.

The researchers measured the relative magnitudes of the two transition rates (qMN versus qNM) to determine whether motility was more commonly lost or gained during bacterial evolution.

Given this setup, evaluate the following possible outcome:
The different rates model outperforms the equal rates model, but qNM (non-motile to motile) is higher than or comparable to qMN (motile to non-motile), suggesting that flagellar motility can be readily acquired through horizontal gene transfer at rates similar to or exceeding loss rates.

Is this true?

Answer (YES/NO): NO